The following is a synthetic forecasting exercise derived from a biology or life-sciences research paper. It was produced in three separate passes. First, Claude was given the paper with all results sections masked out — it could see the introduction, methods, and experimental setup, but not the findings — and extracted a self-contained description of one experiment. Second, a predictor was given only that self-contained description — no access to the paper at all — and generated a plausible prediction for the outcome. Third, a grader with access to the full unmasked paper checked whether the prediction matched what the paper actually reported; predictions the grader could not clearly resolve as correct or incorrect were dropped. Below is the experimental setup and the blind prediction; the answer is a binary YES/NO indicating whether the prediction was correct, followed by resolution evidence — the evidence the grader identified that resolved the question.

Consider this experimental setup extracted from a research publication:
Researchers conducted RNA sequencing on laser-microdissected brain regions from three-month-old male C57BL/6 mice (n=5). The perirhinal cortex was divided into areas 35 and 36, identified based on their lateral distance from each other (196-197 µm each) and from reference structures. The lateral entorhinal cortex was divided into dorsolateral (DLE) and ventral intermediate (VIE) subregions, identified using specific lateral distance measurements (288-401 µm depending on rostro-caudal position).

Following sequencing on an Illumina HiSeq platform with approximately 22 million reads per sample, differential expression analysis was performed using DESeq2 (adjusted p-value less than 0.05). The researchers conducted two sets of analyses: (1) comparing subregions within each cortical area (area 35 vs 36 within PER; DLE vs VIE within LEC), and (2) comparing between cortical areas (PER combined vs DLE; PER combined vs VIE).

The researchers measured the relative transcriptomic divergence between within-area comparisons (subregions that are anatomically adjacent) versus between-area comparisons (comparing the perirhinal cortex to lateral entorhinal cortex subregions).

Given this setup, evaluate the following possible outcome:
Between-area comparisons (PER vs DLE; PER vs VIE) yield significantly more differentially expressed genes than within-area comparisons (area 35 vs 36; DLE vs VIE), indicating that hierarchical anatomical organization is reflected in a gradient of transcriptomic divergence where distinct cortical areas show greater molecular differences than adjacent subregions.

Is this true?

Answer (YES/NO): NO